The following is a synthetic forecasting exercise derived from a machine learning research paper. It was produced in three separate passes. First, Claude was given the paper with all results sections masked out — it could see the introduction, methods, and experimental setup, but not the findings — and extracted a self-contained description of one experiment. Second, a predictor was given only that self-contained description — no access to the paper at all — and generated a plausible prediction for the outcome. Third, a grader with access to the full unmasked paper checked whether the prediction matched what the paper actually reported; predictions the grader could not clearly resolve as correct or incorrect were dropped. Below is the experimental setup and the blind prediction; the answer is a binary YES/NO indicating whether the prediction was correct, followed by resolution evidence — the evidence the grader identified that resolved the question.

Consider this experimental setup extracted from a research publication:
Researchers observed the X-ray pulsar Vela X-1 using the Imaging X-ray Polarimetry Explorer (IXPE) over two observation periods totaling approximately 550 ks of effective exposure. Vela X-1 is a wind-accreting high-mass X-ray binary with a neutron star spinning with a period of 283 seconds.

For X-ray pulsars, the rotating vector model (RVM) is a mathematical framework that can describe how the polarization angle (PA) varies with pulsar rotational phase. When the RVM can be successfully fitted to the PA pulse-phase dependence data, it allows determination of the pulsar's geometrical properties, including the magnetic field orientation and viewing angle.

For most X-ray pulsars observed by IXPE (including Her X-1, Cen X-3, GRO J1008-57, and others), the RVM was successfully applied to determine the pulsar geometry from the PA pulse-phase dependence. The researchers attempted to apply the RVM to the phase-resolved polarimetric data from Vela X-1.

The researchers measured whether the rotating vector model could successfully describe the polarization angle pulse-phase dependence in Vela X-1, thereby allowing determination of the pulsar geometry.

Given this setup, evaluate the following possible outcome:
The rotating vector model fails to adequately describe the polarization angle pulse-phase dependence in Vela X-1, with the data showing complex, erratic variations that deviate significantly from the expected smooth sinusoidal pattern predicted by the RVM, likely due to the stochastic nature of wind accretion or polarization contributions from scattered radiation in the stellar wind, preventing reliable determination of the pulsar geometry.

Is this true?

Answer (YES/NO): NO